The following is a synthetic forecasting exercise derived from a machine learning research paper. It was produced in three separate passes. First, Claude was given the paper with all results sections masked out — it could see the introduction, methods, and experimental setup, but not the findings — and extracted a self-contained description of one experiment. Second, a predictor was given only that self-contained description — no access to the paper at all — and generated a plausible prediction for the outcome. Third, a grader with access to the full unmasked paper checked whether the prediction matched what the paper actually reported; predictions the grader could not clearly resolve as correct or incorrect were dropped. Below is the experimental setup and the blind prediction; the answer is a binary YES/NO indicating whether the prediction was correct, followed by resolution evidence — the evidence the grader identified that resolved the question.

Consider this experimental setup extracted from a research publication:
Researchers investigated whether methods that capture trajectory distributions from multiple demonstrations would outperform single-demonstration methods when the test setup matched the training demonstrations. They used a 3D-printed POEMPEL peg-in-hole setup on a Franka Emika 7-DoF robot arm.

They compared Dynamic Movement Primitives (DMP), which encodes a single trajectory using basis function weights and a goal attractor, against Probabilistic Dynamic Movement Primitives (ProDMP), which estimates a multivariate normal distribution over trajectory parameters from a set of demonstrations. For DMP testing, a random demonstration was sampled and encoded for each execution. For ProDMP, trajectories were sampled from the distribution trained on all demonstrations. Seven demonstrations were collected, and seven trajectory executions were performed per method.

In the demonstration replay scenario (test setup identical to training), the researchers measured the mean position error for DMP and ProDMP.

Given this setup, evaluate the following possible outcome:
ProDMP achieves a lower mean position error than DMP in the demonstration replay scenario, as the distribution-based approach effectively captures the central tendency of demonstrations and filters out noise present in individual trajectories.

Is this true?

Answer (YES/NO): YES